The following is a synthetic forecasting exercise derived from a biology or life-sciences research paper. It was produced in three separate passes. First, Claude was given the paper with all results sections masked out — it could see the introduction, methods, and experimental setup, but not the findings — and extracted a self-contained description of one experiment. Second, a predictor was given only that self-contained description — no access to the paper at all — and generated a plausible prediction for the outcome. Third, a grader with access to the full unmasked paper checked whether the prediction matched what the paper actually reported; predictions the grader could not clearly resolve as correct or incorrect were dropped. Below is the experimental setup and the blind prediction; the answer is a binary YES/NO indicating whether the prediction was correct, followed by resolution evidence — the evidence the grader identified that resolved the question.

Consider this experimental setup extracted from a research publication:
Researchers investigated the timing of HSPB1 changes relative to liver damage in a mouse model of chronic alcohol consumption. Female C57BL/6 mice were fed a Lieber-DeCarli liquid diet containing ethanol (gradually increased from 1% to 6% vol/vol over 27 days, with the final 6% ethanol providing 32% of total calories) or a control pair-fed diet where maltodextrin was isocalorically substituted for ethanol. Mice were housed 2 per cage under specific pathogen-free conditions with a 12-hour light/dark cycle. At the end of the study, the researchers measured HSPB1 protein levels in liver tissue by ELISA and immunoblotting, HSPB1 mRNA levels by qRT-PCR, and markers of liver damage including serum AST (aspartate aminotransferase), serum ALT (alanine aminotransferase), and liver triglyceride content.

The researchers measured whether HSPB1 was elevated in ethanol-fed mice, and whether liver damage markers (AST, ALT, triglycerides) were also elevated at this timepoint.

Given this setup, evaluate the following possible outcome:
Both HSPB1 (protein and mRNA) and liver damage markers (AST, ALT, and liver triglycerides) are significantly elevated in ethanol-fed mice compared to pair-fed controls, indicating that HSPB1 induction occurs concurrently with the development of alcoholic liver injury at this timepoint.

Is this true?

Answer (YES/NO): NO